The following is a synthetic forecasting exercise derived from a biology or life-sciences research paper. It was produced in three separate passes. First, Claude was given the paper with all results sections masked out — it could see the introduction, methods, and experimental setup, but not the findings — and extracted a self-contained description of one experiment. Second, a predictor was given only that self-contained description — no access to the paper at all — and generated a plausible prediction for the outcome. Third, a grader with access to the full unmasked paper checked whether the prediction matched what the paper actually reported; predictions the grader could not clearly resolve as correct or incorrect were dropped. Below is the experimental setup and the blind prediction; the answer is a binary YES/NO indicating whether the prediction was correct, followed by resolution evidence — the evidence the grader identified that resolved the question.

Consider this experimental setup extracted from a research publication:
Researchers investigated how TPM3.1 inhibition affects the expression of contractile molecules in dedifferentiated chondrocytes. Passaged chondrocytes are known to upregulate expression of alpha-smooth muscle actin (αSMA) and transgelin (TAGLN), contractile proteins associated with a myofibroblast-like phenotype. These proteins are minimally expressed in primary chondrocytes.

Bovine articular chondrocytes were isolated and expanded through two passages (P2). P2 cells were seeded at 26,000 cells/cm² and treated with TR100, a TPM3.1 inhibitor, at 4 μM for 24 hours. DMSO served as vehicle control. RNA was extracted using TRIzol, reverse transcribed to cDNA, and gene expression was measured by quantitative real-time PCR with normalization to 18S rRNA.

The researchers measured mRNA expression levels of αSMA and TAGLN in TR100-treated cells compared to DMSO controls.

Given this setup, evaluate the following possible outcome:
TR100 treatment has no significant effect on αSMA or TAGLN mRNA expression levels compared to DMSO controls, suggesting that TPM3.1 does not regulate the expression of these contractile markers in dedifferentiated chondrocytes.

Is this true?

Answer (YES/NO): NO